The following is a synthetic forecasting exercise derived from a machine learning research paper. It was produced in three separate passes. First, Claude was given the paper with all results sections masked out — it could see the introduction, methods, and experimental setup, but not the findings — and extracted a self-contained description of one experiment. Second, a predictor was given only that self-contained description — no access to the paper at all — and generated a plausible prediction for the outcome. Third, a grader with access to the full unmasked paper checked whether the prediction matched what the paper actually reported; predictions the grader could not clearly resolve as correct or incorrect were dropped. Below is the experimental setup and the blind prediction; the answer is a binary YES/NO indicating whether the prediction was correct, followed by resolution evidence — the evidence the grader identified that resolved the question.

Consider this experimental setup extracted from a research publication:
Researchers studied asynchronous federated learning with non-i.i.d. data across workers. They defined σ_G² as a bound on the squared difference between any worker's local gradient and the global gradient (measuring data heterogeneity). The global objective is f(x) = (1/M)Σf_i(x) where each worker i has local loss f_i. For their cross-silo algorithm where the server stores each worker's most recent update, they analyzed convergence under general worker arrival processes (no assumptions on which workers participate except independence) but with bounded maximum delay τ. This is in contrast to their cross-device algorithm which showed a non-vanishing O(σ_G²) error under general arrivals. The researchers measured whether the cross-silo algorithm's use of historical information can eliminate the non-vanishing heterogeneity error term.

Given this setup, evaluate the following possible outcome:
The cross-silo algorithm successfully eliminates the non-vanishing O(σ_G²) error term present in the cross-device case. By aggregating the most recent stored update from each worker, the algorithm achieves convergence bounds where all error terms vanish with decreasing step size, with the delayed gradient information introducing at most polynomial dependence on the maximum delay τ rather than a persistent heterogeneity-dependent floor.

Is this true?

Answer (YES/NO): YES